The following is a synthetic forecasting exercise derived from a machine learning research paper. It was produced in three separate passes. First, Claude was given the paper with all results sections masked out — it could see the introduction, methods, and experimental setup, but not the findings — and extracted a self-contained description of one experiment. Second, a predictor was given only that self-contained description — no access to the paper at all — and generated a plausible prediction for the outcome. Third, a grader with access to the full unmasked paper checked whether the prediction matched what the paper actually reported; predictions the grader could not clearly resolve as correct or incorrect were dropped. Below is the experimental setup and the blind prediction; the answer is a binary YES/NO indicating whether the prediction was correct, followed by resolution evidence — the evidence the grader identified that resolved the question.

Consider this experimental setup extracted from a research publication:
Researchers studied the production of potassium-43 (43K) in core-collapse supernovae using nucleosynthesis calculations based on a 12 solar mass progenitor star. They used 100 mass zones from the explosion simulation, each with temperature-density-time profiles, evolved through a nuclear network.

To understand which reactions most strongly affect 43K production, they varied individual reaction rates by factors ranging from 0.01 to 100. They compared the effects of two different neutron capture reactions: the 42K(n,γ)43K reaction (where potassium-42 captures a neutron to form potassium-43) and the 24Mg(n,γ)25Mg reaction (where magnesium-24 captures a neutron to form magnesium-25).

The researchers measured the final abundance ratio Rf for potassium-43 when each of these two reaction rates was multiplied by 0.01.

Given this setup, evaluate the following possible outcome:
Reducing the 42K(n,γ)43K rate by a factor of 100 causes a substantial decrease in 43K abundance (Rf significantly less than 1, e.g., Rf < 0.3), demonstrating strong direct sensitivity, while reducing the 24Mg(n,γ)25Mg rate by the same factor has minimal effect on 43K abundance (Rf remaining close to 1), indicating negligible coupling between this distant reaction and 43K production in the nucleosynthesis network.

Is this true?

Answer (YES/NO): NO